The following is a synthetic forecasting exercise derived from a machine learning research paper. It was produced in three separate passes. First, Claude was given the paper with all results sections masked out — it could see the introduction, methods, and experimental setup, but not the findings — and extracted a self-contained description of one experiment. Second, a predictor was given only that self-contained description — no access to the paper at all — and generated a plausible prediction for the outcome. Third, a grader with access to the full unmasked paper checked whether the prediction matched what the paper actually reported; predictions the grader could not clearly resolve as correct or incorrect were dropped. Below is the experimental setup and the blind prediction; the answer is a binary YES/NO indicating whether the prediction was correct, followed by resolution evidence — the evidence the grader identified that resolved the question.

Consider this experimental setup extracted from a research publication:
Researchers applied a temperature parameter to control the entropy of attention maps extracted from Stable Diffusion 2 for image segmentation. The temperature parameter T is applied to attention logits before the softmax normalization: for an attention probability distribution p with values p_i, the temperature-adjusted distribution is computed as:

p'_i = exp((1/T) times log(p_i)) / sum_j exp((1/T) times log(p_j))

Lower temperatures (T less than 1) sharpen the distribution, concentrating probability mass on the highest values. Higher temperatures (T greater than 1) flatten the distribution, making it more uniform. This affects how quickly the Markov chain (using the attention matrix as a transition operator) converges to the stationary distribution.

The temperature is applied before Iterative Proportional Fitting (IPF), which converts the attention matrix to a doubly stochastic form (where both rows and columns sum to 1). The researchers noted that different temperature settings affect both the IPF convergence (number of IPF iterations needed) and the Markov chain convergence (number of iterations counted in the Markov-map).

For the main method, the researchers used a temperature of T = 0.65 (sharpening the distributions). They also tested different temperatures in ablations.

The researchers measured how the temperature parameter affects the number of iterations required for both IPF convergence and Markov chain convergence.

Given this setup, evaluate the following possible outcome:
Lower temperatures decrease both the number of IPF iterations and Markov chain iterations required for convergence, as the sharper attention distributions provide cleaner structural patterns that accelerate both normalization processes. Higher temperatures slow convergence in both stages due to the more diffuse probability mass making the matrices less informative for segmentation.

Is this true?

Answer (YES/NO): NO